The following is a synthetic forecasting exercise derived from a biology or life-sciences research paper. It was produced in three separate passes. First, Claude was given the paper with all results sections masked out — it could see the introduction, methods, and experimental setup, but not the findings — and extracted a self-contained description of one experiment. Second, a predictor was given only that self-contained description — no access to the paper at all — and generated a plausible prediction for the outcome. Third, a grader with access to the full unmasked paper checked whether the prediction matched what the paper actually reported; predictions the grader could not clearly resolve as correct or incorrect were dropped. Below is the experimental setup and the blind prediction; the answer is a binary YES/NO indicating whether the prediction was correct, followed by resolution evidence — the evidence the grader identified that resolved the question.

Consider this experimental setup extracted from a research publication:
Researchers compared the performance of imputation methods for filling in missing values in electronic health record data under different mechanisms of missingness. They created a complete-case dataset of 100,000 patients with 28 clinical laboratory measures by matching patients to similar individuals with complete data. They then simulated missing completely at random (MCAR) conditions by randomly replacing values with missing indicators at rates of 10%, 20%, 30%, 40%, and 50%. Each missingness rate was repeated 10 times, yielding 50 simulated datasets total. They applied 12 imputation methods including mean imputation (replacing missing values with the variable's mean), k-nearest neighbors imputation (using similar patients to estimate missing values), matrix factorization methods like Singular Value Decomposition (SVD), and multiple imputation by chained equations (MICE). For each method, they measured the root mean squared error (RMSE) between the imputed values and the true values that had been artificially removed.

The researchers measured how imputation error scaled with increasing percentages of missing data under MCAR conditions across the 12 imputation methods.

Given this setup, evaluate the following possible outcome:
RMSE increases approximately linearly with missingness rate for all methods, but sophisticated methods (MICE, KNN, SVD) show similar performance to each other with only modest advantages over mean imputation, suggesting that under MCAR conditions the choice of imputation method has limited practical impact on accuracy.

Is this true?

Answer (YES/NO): NO